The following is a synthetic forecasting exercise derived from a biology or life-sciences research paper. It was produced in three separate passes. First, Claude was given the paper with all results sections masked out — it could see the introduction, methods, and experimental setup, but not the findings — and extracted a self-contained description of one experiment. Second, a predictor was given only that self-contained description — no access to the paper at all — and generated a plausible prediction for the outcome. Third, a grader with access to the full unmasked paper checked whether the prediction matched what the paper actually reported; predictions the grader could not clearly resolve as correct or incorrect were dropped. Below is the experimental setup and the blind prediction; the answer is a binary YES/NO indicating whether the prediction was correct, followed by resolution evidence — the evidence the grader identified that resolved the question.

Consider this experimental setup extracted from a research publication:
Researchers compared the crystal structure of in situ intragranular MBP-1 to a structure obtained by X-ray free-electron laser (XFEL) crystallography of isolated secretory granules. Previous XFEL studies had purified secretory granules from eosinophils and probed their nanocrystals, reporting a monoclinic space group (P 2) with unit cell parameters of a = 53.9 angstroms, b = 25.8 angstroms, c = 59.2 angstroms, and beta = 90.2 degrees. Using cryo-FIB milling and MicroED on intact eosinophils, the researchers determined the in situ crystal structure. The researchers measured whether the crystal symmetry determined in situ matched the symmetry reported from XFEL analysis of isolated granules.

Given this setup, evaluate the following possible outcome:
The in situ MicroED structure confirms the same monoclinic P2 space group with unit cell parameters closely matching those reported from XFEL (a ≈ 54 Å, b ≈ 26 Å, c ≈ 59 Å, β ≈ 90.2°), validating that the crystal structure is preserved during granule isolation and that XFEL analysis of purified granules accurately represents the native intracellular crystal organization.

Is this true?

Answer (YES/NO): NO